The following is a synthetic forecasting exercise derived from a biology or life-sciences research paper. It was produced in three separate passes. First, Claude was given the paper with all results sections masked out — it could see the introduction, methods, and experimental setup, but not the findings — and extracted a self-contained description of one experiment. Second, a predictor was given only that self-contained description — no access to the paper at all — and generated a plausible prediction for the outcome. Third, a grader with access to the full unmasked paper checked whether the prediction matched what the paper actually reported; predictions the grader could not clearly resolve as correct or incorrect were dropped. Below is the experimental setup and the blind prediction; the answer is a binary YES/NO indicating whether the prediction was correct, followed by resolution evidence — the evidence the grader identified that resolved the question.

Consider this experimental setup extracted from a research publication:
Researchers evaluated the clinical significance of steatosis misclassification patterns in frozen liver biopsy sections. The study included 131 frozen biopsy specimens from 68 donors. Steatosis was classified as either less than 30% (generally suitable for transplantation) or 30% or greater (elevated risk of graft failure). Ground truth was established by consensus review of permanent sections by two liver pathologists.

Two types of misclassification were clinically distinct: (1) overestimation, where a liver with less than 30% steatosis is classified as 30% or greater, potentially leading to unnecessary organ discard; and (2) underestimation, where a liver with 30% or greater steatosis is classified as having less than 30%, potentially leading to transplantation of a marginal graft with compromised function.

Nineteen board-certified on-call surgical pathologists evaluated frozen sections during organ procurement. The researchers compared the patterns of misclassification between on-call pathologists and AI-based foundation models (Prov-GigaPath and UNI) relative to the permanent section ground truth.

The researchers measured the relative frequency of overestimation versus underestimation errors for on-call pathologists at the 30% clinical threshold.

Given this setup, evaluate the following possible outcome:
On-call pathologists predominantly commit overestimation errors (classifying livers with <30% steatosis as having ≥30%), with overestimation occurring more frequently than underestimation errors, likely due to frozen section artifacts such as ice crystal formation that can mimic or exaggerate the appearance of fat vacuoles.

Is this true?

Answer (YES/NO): NO